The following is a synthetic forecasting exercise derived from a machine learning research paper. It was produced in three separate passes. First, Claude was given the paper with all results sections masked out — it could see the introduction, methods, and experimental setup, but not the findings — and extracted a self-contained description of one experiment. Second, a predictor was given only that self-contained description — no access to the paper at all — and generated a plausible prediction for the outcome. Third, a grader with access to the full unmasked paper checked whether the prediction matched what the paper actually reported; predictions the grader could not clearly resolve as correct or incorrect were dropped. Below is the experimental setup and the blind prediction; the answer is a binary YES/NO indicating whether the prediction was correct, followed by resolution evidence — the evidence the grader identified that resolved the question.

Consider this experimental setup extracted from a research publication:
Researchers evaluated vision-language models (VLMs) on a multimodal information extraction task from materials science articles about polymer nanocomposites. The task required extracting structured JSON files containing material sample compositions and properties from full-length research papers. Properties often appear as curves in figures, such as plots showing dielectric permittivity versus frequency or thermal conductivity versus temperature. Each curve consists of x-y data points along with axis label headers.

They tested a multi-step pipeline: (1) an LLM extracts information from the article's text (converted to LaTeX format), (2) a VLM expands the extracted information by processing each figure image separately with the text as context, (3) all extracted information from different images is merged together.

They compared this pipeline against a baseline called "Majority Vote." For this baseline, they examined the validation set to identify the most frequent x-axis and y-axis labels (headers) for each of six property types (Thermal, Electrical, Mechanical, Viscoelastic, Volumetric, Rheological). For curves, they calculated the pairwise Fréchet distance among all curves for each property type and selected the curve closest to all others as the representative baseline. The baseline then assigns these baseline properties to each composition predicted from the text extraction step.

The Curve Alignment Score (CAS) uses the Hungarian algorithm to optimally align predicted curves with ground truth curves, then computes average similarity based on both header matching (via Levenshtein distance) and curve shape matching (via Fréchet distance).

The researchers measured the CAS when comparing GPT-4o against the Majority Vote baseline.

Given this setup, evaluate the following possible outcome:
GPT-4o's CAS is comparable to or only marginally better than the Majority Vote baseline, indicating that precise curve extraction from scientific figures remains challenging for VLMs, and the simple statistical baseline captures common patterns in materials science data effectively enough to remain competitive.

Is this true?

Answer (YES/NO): NO